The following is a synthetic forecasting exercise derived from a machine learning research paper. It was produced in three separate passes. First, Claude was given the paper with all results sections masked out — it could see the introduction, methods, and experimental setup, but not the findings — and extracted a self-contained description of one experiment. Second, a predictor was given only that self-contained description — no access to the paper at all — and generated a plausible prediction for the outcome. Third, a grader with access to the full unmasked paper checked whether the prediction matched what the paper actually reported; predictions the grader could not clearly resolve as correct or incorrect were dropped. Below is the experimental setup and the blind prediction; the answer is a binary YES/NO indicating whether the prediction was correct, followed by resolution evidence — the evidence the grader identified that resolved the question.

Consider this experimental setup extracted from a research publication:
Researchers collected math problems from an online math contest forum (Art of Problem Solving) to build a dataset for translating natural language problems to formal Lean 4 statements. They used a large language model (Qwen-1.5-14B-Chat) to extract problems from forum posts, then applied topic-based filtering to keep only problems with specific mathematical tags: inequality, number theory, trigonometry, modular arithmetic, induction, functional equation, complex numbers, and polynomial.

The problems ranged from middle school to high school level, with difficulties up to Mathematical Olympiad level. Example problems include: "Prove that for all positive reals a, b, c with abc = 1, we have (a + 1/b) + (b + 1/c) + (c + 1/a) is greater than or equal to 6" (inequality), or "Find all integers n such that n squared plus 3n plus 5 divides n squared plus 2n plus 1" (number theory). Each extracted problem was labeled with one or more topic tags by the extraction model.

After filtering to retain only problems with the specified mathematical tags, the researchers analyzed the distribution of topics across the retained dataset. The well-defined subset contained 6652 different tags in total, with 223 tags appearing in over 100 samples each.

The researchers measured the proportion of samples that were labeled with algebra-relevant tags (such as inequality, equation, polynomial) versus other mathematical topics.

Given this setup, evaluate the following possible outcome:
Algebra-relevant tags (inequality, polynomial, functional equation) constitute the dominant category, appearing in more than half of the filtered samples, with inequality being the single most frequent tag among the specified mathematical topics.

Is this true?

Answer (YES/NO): YES